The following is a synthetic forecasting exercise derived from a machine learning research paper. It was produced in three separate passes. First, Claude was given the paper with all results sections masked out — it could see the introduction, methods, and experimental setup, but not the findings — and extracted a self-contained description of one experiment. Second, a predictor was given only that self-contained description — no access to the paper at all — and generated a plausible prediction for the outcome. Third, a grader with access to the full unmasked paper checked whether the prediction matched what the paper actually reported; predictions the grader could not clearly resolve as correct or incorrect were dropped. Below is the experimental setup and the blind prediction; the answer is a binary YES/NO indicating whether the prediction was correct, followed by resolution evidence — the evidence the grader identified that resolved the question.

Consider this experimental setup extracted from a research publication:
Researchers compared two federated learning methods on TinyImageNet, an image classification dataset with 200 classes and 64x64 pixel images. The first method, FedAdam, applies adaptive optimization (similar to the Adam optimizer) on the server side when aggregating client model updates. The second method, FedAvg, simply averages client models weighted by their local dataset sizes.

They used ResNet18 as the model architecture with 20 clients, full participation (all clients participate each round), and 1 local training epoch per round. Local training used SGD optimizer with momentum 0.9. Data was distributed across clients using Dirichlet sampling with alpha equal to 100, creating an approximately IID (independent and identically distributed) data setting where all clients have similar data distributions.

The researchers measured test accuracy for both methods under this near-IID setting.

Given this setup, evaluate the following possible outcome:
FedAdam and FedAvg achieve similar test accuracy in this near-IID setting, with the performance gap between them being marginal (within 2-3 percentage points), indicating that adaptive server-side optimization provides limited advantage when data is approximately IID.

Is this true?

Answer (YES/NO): NO